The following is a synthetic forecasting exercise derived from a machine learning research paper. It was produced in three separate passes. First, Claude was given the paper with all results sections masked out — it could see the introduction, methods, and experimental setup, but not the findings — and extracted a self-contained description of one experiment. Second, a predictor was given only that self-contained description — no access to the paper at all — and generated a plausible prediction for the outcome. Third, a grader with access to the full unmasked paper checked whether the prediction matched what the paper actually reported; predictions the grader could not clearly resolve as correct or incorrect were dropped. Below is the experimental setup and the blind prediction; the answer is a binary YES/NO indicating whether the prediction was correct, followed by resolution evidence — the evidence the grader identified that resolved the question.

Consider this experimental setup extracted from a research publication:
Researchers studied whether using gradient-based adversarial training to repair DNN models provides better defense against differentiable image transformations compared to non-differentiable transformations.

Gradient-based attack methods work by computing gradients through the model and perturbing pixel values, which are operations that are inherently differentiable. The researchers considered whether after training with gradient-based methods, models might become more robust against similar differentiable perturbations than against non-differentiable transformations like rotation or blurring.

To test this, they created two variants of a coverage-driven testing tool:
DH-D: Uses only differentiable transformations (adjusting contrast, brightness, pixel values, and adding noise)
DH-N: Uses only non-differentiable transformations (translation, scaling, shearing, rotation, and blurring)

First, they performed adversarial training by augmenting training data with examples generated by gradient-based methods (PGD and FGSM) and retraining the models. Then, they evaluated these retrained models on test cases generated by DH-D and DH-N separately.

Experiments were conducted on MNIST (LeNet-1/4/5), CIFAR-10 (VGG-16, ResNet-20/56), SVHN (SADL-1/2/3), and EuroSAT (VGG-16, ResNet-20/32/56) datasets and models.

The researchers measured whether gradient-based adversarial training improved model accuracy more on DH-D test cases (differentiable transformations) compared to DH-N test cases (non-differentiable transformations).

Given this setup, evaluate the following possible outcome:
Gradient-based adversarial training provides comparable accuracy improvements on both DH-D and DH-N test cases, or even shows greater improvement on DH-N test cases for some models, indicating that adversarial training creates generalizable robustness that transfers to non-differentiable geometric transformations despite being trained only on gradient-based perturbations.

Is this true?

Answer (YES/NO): NO